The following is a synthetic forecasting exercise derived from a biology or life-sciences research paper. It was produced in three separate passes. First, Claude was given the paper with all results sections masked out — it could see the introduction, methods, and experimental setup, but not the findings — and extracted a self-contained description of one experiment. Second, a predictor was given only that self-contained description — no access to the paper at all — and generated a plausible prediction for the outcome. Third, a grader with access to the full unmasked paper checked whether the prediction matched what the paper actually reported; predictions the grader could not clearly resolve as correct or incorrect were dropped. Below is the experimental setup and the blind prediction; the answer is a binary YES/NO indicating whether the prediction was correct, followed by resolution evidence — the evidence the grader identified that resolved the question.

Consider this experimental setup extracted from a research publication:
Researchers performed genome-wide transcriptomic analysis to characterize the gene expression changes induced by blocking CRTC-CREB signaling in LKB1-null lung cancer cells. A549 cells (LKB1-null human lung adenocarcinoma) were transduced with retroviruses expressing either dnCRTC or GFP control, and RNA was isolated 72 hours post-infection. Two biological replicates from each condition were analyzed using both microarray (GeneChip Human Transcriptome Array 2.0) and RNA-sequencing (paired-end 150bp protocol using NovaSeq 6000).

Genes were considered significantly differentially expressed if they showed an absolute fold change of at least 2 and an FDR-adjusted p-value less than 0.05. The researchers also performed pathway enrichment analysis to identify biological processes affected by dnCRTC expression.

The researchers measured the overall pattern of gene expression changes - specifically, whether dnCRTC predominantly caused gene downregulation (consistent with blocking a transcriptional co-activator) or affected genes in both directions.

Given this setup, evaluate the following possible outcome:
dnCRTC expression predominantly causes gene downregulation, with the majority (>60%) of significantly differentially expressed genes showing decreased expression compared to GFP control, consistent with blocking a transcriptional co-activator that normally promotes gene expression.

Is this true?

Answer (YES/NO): NO